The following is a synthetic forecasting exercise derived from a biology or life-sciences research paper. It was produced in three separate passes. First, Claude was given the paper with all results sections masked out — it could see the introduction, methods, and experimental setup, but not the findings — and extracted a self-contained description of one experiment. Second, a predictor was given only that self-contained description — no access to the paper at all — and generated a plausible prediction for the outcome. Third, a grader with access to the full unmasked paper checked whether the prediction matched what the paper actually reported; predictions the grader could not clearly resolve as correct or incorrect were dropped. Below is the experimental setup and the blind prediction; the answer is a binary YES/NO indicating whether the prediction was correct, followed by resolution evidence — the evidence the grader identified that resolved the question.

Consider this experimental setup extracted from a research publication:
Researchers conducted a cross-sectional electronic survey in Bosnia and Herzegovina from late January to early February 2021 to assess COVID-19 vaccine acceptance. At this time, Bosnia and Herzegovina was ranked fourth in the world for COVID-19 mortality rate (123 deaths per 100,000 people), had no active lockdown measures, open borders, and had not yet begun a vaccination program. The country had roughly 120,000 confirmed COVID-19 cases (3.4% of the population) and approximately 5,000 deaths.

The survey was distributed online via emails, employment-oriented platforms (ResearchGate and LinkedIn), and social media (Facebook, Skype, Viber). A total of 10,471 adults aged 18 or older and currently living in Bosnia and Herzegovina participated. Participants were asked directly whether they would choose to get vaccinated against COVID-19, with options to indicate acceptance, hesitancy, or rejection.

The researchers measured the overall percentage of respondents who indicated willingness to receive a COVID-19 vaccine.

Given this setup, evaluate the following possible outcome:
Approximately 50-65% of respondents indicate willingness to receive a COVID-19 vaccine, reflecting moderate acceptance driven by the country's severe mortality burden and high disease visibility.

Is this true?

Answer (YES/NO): NO